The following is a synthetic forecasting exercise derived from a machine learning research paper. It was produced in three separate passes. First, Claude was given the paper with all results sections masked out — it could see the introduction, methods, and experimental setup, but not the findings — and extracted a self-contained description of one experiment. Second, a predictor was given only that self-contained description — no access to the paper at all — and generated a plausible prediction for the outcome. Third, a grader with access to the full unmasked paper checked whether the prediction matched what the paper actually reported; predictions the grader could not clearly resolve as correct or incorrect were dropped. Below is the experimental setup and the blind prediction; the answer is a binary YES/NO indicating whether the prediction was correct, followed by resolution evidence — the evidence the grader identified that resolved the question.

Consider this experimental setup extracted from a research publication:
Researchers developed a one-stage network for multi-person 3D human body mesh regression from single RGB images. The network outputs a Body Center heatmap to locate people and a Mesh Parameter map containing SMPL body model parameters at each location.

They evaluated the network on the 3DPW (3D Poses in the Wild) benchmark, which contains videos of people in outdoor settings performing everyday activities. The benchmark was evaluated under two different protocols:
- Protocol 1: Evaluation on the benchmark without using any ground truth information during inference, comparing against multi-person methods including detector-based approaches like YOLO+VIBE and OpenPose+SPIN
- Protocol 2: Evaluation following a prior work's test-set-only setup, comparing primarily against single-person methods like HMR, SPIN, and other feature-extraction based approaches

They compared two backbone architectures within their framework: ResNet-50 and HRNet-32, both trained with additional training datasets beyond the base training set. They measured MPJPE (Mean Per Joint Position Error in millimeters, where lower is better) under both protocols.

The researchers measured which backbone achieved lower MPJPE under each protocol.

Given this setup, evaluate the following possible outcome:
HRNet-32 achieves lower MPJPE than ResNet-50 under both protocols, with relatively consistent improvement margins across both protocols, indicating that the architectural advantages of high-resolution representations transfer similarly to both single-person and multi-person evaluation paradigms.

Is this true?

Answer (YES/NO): NO